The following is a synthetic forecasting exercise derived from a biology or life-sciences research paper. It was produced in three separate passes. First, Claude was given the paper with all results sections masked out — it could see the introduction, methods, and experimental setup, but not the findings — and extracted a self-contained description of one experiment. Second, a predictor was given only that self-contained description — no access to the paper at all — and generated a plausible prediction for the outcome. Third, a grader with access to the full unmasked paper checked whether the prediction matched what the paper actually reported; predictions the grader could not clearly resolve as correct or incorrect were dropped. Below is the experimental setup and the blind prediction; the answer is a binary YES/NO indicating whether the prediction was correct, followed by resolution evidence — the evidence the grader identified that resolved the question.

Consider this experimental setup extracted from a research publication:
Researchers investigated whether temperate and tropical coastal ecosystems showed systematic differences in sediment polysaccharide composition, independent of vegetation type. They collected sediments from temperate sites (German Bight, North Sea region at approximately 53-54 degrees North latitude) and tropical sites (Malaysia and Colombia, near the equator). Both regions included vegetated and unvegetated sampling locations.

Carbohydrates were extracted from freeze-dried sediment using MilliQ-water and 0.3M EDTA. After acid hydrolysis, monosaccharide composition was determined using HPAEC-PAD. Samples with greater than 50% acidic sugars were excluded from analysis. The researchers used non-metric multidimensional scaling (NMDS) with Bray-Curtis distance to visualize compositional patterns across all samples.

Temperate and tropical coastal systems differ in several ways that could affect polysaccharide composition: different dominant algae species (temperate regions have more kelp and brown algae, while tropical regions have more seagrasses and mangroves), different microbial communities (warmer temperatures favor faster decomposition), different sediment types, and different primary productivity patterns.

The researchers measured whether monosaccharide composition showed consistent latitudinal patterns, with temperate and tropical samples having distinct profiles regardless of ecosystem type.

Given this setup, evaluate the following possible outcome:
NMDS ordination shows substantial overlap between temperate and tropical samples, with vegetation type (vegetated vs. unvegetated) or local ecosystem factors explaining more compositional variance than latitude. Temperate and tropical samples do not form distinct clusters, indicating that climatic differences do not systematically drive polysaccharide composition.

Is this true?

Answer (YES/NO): NO